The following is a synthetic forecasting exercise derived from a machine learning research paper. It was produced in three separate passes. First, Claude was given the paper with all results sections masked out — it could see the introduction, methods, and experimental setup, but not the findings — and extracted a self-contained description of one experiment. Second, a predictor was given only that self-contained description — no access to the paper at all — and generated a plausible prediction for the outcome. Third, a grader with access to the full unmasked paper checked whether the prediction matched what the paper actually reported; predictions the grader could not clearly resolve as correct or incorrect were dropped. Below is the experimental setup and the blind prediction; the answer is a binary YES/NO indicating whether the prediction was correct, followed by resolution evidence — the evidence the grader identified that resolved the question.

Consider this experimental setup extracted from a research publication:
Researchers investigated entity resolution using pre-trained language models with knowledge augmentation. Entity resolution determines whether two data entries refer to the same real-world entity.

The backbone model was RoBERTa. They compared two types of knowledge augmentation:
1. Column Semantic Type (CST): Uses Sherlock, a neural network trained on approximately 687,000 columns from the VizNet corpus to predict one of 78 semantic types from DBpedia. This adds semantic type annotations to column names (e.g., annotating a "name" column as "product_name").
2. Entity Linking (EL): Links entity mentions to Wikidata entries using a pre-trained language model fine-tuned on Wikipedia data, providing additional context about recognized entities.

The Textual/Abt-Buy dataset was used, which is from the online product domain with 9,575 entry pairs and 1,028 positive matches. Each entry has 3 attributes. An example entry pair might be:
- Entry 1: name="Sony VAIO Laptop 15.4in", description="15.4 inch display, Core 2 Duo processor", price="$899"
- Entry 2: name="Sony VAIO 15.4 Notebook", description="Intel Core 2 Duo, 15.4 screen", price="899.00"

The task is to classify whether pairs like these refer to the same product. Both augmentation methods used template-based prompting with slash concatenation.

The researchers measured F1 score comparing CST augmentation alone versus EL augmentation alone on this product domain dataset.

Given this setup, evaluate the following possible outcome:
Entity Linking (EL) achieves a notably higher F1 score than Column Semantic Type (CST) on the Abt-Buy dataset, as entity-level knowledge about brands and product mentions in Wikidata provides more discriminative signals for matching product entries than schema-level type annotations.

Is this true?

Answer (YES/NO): NO